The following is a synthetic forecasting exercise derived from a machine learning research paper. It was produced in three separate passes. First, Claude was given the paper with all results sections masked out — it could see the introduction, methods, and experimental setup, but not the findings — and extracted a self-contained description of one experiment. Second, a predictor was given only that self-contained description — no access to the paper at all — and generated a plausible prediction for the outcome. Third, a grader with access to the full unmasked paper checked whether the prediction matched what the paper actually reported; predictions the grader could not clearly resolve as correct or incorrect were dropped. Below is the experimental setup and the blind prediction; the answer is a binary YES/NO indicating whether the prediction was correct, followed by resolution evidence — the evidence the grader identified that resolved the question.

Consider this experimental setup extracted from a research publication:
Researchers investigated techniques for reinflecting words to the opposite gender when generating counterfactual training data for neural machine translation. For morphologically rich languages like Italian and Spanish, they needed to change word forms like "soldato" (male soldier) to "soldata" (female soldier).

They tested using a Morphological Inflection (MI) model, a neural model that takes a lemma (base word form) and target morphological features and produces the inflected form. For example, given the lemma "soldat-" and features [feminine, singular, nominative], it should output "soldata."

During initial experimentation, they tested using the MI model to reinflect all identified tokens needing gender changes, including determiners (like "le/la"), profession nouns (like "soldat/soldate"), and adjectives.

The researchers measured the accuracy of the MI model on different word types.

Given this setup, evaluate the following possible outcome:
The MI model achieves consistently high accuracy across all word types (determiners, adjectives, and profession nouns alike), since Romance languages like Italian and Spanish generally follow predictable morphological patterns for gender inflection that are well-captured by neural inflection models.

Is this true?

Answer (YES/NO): NO